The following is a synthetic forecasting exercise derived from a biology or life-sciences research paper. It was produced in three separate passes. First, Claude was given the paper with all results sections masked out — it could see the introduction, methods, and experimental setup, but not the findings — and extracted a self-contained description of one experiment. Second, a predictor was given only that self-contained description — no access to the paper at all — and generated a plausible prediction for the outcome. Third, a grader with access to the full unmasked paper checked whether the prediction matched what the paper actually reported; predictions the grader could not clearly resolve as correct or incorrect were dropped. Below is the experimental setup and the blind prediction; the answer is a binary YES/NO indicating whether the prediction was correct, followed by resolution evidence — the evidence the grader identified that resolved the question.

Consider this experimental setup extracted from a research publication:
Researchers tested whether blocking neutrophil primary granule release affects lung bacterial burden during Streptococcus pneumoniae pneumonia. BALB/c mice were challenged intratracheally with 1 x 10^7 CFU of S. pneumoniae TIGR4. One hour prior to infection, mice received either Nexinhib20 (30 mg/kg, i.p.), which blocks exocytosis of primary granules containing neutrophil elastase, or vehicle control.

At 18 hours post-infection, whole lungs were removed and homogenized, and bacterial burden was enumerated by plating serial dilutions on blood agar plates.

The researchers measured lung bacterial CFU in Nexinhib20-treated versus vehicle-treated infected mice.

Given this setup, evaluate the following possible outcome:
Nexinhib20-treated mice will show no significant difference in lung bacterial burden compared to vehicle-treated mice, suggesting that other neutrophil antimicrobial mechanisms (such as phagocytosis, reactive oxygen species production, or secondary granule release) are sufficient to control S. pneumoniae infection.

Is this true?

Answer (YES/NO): YES